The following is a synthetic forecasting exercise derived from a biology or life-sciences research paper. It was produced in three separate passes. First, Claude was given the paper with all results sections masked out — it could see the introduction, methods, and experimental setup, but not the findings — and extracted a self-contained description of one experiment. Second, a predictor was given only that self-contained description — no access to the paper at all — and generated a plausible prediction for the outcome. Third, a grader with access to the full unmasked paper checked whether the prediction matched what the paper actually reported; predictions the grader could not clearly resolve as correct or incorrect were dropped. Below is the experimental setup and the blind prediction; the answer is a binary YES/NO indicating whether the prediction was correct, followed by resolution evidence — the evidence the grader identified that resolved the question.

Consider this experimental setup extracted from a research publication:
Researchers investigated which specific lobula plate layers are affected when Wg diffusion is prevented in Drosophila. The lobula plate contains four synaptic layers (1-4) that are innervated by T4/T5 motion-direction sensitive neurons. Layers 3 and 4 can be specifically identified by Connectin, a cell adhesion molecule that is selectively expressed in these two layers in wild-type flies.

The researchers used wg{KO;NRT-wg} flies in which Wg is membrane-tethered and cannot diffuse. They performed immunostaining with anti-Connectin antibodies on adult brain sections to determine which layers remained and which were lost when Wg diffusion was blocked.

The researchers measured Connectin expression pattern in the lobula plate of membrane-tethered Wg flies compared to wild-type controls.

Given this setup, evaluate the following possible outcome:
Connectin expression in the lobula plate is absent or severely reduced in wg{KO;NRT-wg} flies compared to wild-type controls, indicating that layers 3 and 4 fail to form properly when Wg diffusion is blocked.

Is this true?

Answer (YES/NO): YES